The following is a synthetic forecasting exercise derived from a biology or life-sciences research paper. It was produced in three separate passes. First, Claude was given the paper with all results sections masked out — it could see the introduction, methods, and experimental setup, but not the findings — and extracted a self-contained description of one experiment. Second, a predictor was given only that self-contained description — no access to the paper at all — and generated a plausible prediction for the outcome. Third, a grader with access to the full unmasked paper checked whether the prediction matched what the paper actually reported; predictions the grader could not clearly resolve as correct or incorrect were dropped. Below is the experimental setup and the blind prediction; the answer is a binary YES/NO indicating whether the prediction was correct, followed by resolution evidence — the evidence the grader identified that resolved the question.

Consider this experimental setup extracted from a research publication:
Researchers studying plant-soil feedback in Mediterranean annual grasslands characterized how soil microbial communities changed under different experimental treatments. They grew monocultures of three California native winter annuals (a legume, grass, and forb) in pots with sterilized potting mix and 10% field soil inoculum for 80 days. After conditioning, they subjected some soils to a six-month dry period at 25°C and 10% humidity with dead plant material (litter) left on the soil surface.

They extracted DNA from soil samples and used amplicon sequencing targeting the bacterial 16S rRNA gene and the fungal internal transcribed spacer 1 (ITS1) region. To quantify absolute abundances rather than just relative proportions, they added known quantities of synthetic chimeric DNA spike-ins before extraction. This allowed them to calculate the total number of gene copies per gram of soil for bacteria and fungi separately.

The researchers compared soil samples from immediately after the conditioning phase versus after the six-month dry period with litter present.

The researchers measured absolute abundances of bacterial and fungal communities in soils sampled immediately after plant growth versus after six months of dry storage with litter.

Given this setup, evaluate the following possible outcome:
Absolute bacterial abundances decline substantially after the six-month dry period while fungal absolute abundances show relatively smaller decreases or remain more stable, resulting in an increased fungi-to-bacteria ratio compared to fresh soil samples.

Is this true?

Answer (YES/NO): NO